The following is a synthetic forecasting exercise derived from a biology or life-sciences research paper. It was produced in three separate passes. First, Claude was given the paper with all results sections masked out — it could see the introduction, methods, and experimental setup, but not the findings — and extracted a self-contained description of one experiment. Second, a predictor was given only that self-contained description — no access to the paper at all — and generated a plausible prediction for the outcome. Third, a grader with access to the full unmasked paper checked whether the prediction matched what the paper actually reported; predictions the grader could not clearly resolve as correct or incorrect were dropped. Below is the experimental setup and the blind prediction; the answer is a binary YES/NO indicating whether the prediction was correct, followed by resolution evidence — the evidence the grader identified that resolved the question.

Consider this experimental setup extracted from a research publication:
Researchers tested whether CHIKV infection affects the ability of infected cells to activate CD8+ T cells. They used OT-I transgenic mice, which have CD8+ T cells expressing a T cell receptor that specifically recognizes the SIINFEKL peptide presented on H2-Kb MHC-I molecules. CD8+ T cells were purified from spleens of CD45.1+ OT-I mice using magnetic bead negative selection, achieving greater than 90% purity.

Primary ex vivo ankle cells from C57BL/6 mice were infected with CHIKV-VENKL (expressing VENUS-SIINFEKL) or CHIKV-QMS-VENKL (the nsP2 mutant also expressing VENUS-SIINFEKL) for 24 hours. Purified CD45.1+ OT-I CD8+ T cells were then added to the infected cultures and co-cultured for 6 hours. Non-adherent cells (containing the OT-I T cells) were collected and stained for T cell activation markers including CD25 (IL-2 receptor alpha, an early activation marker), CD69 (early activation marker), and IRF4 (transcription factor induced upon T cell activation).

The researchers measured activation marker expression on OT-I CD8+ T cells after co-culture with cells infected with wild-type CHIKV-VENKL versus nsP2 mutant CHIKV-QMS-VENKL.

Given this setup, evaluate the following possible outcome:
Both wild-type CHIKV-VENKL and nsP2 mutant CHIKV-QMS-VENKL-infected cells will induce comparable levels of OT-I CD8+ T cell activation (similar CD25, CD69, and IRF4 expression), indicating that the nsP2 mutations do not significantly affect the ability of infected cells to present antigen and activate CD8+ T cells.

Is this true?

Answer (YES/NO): NO